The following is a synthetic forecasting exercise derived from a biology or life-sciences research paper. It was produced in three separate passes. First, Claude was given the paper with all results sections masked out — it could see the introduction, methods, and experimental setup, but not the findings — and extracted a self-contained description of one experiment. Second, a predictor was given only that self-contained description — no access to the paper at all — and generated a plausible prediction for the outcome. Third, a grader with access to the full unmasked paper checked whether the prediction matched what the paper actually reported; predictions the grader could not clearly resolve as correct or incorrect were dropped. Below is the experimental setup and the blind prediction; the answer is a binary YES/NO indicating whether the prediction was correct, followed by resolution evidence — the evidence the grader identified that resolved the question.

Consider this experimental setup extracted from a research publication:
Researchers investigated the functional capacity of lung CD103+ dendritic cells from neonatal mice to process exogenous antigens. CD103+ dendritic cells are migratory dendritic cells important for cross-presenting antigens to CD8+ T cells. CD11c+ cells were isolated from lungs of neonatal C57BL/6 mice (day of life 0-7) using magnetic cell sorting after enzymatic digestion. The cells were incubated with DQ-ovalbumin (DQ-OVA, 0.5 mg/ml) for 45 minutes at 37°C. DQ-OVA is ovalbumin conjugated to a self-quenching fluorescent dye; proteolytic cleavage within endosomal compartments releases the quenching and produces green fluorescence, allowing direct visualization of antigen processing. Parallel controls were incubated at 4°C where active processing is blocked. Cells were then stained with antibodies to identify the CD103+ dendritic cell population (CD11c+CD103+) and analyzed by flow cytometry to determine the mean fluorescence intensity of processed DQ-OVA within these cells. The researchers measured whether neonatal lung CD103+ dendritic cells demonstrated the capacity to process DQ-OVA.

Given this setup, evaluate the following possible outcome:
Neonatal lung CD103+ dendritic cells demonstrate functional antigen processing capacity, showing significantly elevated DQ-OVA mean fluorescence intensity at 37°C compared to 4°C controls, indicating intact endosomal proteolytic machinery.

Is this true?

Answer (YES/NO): YES